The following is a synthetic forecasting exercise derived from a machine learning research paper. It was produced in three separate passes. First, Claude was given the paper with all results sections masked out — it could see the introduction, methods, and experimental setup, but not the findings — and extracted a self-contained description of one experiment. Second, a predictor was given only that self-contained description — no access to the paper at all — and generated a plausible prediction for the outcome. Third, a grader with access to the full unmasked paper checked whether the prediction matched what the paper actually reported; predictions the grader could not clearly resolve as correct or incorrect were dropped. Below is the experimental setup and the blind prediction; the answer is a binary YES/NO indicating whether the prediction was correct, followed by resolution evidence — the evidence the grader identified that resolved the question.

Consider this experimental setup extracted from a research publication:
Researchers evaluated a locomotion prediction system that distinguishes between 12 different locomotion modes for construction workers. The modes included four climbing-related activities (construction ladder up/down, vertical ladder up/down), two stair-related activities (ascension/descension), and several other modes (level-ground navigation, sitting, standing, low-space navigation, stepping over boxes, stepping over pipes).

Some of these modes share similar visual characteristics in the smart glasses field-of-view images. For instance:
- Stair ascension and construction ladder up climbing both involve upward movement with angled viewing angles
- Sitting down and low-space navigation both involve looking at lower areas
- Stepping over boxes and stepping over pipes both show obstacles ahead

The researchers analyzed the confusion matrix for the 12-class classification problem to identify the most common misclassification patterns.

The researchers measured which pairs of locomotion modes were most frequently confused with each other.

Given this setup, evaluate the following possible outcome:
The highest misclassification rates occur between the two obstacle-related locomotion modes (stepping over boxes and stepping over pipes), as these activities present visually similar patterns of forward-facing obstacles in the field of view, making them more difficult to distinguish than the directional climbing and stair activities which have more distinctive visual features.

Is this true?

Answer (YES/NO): NO